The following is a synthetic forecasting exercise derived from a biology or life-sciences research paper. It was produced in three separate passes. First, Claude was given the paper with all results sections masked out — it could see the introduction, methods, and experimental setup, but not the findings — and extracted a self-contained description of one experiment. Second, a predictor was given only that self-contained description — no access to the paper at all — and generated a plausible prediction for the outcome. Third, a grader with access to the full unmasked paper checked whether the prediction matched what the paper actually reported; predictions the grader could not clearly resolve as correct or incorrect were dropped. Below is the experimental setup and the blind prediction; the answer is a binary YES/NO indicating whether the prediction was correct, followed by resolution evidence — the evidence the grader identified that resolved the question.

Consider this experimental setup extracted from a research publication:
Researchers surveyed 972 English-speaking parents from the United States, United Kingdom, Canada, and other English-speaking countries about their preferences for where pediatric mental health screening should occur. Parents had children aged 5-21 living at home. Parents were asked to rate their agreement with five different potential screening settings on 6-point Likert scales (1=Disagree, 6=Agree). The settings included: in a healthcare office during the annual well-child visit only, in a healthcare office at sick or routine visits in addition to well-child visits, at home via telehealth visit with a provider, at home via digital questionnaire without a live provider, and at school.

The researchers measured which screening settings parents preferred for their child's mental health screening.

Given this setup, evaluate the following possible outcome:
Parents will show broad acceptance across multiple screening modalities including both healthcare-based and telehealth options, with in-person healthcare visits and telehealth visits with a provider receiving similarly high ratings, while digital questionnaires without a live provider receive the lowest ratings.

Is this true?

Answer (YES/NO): NO